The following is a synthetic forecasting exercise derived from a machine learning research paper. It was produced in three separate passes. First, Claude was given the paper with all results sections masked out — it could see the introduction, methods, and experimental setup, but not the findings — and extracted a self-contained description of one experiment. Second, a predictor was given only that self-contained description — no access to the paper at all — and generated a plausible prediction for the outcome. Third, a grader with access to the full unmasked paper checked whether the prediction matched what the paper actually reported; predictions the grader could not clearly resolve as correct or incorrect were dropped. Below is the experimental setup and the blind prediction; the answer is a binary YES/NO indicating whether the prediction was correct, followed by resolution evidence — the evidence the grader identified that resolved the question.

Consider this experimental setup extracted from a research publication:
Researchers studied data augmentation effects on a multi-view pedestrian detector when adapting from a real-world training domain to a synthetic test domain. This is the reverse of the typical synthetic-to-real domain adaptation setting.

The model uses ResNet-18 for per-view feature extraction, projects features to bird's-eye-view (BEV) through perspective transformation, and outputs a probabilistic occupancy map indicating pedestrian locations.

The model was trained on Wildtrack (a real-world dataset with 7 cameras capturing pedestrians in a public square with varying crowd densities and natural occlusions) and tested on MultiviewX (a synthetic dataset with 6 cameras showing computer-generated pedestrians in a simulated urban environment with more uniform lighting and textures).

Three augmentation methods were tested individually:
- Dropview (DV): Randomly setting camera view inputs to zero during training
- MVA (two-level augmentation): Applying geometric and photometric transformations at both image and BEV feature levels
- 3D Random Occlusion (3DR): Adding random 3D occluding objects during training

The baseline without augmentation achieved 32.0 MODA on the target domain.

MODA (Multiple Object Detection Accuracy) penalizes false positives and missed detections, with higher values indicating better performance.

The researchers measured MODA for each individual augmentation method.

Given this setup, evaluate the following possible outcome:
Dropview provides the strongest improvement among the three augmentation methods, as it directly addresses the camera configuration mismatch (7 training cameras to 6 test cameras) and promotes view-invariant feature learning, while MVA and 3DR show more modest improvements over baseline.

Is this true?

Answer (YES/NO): NO